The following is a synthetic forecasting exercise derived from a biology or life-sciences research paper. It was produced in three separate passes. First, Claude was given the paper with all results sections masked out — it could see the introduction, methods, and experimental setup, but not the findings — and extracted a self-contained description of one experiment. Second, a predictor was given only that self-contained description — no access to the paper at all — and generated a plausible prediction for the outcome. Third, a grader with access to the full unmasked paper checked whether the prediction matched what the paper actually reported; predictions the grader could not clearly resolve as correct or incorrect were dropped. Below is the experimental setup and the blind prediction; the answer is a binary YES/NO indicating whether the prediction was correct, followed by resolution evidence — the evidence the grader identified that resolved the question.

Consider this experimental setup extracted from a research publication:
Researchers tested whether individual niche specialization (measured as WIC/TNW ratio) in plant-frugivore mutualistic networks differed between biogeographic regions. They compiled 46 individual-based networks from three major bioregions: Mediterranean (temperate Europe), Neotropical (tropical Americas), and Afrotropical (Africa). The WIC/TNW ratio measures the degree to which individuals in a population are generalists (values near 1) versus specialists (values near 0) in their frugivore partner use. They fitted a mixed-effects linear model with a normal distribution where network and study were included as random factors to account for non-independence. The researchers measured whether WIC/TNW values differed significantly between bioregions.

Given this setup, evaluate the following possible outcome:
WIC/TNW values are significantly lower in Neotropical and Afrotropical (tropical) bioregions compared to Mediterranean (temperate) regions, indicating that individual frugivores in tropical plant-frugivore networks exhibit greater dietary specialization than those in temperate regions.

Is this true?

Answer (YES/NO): NO